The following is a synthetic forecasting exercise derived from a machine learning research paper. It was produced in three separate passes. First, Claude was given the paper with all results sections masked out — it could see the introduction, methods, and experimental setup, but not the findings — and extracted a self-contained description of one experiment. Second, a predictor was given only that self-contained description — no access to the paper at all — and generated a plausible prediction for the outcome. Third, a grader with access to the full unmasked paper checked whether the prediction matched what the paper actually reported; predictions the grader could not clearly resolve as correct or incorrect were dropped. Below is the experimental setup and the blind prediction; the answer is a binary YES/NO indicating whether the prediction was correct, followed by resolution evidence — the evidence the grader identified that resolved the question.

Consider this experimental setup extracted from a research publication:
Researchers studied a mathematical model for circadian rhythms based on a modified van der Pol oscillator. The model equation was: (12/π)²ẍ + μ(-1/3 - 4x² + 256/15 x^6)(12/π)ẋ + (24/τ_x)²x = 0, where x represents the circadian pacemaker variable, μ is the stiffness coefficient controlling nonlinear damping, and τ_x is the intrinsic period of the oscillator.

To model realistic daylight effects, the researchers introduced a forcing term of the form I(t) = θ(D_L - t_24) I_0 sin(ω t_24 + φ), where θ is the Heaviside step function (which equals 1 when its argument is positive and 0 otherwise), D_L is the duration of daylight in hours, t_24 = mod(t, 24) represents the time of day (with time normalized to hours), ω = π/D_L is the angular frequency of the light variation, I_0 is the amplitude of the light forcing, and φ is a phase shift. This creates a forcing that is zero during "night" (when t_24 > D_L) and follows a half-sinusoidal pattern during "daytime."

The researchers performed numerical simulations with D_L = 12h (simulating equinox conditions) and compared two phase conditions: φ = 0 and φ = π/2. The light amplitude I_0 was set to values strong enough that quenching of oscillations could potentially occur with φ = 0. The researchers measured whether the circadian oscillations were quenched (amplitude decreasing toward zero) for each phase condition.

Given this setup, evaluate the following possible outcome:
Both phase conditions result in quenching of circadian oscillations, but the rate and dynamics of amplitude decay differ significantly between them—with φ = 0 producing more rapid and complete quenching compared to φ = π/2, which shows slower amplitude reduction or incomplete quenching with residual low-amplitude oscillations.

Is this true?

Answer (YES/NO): NO